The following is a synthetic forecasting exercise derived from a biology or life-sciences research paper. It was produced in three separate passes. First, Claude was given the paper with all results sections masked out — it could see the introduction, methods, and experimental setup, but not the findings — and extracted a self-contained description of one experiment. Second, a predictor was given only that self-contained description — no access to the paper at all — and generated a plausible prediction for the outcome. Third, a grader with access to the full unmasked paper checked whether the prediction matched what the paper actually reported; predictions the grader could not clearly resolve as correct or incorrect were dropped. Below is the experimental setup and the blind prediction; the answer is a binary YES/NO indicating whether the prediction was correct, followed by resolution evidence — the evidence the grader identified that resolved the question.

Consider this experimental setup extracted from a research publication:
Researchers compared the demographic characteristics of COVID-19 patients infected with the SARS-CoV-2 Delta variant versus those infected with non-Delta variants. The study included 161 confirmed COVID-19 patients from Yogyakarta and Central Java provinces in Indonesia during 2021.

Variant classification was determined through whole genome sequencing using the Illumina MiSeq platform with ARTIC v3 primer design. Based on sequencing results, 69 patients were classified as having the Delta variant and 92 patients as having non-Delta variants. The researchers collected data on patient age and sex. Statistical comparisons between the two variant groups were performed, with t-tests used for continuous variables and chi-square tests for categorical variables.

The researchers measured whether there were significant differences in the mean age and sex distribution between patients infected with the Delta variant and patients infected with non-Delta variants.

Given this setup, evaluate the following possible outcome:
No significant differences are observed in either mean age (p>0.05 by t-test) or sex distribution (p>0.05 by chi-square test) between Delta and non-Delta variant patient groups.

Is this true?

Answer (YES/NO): NO